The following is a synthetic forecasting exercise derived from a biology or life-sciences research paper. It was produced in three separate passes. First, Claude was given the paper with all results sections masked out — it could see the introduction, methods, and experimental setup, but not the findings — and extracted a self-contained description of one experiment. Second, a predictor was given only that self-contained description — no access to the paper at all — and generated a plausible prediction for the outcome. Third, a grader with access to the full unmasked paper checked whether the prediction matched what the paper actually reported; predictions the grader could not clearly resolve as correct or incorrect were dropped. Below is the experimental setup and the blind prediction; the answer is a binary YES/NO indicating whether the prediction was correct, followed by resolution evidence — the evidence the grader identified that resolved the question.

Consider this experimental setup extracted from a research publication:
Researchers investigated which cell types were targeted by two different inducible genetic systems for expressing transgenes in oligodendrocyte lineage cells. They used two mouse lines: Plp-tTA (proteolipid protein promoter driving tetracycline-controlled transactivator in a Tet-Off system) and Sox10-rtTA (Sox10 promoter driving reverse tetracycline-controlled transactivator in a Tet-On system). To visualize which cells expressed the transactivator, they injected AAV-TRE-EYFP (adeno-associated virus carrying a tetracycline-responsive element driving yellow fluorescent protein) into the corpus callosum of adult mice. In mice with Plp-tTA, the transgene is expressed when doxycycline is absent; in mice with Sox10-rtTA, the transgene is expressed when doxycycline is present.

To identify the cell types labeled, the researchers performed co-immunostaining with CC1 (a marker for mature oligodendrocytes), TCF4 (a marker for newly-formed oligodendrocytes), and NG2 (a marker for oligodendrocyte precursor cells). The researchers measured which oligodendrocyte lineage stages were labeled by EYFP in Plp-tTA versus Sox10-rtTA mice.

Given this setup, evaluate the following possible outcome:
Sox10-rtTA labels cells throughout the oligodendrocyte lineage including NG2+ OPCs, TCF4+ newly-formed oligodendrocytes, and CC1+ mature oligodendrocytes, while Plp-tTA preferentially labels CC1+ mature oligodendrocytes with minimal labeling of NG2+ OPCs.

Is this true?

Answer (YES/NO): NO